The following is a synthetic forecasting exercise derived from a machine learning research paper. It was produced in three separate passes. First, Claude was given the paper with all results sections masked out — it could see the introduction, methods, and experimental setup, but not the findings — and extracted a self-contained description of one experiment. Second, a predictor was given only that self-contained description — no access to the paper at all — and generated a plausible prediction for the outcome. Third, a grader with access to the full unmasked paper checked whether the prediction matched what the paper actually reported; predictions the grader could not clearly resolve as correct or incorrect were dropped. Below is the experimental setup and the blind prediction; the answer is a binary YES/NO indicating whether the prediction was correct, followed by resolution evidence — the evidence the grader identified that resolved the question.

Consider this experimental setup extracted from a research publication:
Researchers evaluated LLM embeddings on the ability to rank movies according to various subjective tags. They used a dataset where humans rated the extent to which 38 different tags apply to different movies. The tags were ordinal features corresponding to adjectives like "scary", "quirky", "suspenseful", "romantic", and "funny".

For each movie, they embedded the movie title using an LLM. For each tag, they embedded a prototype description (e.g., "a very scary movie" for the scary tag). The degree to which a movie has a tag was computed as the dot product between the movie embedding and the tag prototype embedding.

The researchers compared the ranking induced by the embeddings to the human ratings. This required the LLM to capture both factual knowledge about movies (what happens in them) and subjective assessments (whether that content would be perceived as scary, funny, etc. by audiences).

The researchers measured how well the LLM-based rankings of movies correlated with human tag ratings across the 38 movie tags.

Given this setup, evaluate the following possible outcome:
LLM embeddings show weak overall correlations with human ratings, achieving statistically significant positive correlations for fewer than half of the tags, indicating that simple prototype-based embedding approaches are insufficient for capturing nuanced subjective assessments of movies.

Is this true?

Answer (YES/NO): NO